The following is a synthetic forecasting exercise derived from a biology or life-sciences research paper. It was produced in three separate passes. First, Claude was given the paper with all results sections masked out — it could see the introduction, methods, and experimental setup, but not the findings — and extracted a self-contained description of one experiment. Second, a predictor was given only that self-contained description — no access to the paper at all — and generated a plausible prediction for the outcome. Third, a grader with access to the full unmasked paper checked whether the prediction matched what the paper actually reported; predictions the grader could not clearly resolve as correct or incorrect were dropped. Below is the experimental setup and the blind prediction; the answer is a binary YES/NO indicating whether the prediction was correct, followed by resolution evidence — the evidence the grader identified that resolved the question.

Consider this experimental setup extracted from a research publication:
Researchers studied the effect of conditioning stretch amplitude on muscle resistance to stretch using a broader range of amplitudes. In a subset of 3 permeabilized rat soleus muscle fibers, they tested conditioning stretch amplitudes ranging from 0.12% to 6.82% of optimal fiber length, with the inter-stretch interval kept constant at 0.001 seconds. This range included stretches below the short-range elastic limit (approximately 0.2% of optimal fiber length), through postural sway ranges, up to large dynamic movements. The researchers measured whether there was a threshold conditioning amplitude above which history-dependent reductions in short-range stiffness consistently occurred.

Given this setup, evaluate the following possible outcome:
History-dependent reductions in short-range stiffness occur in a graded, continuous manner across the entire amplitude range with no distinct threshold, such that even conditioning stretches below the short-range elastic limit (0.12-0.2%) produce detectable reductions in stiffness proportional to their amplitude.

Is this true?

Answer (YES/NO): NO